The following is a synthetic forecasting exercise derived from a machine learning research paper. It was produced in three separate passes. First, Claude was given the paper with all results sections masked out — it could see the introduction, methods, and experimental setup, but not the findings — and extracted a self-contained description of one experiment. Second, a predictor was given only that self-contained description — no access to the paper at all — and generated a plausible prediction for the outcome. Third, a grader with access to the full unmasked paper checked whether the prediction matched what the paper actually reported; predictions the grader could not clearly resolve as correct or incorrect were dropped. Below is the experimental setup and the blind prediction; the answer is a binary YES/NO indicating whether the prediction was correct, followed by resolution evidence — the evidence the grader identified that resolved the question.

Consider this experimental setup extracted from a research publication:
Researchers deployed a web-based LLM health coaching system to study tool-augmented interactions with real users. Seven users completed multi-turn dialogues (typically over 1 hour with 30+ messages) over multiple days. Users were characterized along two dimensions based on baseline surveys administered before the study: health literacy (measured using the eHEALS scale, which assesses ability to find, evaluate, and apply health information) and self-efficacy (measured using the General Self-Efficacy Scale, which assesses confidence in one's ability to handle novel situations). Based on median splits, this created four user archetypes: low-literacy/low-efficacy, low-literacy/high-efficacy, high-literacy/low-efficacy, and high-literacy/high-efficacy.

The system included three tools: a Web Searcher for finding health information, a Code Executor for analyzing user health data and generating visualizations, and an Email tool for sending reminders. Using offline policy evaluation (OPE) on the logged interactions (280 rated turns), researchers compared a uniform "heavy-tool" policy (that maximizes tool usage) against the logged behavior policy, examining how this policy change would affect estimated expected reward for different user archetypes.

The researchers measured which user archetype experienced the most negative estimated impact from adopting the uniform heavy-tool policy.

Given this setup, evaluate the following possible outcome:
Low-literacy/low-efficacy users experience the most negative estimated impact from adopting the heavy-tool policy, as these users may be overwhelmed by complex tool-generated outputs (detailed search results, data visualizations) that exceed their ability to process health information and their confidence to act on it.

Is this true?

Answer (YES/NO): NO